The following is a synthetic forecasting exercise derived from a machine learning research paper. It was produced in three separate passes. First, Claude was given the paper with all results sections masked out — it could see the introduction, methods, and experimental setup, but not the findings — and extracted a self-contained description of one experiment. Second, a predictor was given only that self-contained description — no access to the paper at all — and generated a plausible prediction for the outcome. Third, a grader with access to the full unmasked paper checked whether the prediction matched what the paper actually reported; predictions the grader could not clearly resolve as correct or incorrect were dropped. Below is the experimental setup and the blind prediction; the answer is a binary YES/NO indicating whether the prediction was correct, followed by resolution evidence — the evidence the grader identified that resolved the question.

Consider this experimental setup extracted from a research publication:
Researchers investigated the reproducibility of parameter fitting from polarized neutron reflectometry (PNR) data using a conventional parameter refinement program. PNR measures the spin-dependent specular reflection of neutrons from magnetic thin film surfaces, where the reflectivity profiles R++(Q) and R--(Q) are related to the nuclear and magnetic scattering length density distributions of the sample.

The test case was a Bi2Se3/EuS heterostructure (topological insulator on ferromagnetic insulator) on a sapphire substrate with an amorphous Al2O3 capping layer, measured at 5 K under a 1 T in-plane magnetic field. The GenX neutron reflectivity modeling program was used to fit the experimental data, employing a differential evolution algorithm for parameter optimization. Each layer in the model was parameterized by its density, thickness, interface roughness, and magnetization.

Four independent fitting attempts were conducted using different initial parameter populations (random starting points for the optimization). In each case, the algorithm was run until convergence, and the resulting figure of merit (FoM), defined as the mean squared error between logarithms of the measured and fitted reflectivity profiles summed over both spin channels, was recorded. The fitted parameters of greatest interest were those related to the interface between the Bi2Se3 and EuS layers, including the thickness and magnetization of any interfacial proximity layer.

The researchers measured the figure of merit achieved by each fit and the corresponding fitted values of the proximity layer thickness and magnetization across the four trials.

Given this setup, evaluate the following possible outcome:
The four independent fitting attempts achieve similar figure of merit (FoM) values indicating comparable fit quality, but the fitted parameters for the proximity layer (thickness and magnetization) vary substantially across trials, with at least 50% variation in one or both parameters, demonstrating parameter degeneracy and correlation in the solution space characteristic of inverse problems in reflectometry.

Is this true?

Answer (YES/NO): YES